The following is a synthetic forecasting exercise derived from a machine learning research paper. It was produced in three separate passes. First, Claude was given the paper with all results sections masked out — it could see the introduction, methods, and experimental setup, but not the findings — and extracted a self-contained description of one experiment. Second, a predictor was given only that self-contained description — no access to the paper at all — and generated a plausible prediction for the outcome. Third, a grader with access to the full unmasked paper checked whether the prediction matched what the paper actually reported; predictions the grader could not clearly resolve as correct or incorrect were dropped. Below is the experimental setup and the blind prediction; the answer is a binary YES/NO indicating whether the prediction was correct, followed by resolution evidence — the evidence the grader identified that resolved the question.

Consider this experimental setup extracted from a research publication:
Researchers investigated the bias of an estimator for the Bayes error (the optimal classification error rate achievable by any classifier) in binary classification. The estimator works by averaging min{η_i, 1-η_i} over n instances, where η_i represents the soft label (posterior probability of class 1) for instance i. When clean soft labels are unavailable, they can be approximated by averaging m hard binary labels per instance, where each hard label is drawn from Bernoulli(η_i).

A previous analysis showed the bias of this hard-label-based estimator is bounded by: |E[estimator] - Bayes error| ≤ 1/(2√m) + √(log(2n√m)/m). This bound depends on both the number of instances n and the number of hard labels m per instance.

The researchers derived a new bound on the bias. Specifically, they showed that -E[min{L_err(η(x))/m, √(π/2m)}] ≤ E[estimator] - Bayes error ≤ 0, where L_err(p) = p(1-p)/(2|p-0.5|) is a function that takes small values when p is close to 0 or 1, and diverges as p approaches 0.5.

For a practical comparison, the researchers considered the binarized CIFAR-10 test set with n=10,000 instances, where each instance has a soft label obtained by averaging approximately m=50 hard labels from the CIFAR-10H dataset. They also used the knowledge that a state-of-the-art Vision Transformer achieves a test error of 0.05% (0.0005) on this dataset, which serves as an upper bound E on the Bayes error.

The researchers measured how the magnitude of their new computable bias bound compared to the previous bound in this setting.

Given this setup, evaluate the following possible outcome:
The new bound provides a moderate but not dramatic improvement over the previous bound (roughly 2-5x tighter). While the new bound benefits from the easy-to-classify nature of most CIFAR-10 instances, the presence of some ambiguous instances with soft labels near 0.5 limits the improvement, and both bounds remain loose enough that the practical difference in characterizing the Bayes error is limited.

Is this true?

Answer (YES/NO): NO